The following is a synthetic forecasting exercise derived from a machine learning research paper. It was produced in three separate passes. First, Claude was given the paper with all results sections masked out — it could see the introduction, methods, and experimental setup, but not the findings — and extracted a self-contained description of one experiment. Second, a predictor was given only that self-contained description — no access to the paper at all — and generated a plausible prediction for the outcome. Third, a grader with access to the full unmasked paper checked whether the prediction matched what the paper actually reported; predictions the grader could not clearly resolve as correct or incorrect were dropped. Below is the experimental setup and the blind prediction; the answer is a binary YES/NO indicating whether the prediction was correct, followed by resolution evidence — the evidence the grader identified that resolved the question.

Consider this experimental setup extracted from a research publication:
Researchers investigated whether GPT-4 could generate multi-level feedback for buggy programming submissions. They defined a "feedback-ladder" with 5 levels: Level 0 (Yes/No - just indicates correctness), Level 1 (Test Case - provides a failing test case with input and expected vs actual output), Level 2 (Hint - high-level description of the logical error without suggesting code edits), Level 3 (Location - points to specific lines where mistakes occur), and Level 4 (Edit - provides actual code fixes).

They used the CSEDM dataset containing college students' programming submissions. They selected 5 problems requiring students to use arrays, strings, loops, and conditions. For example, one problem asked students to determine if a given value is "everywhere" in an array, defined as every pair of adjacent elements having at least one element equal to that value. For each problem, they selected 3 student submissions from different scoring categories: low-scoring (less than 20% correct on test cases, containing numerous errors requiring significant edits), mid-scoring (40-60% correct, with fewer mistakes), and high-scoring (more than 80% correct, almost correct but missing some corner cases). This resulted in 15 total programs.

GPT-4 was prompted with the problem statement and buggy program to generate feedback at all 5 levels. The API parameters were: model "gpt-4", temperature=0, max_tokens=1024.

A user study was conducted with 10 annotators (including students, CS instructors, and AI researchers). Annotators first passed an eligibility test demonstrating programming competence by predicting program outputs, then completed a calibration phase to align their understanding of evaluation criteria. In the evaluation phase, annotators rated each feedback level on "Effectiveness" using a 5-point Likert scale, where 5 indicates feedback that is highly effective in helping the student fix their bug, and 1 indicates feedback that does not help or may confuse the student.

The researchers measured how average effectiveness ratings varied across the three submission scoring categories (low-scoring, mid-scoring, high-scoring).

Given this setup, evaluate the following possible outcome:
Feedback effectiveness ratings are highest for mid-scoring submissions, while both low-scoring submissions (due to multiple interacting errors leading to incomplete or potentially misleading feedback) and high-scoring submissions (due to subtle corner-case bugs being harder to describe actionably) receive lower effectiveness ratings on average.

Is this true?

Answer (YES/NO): NO